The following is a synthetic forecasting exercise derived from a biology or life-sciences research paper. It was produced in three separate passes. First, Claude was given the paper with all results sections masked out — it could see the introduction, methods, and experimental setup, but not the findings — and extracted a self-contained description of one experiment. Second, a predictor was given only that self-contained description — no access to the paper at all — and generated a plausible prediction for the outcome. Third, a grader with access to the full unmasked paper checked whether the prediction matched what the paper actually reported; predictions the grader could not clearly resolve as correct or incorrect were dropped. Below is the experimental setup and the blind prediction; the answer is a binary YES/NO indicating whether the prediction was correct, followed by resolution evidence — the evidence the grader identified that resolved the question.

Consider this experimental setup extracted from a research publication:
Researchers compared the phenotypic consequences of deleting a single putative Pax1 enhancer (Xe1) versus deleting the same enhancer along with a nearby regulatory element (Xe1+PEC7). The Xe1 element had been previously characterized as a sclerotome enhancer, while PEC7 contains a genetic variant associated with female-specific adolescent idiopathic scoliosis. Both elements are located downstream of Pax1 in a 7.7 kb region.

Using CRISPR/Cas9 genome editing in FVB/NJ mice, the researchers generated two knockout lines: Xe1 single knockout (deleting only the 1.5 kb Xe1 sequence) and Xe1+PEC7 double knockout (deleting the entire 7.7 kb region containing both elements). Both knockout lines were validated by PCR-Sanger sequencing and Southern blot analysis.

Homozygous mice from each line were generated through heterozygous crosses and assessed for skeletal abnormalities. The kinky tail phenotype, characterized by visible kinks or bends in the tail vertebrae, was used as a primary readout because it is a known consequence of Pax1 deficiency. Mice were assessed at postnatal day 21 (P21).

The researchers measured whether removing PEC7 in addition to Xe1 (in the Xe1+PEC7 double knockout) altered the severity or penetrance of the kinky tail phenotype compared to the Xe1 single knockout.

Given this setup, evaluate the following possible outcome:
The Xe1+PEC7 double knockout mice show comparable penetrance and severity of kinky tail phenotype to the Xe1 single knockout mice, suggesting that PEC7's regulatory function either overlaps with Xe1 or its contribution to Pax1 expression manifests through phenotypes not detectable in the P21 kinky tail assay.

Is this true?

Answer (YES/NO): NO